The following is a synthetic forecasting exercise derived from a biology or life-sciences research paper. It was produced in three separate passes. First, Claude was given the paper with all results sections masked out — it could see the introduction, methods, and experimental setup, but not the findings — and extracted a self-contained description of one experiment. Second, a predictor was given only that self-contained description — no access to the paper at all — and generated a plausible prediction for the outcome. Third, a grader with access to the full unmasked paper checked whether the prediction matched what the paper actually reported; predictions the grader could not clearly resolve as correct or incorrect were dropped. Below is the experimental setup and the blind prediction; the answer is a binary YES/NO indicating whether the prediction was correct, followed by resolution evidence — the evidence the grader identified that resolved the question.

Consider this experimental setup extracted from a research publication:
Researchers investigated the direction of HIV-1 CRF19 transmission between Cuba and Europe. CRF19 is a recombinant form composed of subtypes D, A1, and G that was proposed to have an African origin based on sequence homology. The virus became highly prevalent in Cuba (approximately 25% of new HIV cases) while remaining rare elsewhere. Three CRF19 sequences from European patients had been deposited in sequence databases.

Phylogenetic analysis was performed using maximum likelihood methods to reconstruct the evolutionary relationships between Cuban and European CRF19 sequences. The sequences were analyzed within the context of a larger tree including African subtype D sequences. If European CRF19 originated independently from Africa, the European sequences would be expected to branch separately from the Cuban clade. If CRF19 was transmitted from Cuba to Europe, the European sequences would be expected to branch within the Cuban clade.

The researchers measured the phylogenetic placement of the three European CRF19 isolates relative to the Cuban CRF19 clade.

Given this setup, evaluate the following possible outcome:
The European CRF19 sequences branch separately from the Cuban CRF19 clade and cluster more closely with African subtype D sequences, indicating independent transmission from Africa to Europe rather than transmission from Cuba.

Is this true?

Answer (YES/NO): NO